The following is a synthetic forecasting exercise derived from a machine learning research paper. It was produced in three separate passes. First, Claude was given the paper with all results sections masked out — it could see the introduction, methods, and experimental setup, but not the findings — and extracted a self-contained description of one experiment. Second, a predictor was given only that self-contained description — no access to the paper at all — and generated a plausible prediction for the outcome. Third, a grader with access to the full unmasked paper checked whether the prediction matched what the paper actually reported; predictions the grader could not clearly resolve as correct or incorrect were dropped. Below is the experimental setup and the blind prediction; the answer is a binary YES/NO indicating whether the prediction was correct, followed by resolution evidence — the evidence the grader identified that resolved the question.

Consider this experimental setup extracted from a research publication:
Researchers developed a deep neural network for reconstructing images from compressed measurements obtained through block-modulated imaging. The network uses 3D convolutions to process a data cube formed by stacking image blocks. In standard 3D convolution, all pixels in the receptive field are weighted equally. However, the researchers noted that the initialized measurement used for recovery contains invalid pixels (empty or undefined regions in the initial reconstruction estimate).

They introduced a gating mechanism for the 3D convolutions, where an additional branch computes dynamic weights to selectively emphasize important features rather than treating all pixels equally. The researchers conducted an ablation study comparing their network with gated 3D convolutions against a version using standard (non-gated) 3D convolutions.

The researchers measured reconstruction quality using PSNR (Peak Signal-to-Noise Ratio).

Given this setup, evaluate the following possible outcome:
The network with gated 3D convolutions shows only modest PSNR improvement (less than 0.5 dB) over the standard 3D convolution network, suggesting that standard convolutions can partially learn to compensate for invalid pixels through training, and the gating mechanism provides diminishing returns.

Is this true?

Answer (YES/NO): YES